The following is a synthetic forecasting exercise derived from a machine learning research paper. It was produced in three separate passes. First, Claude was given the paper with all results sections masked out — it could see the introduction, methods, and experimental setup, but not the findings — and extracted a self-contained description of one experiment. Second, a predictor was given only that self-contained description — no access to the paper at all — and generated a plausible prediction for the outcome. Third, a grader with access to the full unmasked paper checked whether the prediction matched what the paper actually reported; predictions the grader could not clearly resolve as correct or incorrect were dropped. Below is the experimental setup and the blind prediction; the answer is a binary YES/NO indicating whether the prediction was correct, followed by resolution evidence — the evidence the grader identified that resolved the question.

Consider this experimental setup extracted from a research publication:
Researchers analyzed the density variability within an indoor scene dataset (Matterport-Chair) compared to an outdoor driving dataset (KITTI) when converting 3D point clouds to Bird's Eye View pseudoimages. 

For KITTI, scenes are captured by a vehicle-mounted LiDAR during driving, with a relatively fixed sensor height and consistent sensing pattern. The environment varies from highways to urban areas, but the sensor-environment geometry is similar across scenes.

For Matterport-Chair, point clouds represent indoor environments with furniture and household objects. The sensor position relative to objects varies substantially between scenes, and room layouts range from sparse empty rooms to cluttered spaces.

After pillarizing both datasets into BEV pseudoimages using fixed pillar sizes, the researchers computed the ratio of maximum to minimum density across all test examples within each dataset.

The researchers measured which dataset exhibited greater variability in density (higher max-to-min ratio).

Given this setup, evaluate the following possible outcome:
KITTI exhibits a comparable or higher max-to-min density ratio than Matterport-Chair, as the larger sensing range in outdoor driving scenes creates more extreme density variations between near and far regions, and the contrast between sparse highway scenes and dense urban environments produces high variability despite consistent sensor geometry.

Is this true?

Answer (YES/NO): NO